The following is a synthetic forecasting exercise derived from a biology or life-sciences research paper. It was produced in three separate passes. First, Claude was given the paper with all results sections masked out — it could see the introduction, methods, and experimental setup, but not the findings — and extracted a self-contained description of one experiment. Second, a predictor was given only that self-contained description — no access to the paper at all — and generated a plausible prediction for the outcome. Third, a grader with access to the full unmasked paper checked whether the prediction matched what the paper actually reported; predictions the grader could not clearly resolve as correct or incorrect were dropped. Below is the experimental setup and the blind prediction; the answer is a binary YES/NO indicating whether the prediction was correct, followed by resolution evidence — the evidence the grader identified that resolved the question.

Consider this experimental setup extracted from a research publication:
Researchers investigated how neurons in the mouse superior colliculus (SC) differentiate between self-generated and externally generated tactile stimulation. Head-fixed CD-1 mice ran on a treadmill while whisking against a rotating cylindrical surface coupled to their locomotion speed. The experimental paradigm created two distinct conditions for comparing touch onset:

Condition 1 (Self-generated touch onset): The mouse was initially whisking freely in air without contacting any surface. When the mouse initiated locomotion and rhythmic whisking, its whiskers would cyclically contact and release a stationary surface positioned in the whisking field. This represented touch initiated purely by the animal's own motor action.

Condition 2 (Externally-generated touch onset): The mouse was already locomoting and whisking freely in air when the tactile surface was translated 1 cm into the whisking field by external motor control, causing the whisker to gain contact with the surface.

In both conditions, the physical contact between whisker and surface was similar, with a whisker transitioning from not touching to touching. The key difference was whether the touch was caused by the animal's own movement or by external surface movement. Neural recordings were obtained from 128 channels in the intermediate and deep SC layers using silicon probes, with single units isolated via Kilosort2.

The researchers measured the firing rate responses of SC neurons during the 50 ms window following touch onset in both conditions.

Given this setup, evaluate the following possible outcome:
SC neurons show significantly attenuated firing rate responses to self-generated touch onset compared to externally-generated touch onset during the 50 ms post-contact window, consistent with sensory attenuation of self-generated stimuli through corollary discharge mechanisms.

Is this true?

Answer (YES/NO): YES